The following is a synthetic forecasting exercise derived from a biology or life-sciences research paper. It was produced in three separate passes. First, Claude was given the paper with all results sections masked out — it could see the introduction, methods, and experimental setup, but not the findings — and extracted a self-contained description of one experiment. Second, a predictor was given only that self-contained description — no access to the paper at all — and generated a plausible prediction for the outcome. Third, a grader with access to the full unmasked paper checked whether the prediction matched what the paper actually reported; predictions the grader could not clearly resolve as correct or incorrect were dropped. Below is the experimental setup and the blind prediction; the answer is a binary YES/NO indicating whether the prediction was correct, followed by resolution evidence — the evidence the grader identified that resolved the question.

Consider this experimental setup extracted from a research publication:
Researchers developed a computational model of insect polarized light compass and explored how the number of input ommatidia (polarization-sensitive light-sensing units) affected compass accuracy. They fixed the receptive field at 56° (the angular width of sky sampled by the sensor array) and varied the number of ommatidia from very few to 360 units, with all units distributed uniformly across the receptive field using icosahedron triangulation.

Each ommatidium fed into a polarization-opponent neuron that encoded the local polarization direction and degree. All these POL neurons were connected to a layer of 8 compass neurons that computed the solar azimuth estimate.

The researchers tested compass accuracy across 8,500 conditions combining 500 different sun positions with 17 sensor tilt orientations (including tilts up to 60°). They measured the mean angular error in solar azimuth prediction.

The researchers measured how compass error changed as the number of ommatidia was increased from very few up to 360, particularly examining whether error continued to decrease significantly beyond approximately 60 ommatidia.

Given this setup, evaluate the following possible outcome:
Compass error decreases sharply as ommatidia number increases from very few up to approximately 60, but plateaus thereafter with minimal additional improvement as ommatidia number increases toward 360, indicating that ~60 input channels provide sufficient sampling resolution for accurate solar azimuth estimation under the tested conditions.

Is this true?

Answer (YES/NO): YES